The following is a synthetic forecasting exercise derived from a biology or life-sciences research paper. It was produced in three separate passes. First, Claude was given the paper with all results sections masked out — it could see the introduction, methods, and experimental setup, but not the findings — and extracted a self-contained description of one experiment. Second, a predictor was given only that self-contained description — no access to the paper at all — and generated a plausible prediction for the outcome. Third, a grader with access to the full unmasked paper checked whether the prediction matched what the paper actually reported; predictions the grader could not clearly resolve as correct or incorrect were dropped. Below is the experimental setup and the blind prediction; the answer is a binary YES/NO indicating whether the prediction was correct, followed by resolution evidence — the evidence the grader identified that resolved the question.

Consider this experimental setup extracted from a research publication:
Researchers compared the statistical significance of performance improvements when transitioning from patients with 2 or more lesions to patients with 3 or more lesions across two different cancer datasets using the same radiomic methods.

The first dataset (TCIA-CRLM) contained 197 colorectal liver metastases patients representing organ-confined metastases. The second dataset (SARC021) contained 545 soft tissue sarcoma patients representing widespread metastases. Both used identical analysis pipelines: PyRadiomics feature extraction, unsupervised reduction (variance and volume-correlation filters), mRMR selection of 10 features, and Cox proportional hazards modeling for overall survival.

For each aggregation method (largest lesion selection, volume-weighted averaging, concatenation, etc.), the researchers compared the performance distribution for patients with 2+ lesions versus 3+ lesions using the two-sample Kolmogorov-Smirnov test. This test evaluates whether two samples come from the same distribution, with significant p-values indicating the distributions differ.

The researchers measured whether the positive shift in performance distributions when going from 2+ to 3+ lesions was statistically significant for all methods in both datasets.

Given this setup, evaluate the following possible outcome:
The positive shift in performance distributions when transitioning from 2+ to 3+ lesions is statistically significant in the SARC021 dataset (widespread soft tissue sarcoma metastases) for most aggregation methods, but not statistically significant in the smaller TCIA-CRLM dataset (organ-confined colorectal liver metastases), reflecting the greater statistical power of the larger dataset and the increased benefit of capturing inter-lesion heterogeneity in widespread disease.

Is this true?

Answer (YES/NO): NO